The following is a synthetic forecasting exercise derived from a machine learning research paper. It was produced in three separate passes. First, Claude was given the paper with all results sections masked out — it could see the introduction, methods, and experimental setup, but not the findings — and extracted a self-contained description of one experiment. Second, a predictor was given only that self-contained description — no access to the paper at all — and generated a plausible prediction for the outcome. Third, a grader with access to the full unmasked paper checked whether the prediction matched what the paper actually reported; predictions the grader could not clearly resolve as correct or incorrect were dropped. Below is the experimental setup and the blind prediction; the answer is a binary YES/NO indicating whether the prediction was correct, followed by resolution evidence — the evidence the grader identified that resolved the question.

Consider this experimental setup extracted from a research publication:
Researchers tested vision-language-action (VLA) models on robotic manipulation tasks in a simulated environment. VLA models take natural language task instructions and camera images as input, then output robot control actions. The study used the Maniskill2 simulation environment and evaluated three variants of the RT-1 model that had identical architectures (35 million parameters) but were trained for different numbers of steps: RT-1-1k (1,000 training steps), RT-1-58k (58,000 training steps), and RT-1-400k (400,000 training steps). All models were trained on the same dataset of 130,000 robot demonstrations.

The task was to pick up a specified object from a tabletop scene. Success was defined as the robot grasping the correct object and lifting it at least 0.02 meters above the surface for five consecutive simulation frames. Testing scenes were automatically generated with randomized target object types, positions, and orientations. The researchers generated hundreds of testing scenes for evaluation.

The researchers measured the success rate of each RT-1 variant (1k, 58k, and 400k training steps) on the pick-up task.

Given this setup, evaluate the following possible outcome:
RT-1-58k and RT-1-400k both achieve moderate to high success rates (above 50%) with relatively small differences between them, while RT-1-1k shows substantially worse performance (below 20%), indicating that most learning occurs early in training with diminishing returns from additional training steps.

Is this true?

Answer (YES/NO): NO